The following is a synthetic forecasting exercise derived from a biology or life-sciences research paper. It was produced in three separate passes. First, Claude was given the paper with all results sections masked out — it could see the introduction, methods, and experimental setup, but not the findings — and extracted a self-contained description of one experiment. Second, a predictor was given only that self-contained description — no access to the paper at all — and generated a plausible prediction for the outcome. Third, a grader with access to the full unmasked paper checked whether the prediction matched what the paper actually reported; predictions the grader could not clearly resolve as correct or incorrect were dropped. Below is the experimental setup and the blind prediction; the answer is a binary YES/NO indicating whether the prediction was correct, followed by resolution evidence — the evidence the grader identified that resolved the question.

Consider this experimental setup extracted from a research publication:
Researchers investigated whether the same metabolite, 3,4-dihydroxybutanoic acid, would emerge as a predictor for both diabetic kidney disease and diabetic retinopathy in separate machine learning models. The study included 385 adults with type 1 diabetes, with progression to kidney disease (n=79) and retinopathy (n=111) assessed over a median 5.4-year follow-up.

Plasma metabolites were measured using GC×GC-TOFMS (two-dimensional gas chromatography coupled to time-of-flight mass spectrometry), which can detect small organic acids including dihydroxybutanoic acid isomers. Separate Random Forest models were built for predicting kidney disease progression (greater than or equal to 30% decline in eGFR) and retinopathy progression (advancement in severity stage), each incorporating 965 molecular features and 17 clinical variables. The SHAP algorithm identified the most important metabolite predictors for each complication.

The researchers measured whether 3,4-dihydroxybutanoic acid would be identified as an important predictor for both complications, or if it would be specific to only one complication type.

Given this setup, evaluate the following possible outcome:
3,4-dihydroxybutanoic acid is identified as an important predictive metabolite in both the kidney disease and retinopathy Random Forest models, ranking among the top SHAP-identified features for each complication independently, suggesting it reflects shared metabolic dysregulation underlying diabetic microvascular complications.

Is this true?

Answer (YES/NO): YES